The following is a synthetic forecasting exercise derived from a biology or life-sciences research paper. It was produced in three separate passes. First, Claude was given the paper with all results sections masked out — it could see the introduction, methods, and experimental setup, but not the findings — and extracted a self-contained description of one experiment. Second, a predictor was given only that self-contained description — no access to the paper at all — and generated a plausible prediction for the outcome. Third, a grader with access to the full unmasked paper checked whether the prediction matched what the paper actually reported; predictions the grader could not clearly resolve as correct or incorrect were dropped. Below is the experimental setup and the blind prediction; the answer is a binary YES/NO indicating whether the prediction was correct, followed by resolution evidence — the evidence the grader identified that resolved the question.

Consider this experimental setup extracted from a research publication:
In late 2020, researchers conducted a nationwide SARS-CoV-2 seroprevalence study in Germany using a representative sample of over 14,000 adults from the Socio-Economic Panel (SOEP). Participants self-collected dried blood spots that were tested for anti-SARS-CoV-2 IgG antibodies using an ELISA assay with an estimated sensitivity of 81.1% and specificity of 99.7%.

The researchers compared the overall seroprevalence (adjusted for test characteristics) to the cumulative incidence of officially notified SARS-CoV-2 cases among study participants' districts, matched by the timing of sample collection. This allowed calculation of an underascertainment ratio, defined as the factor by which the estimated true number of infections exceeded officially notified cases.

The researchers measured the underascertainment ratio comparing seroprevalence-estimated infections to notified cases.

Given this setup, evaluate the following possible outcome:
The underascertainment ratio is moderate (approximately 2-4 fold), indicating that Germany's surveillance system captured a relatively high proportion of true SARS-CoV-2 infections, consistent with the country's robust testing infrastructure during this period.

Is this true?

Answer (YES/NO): NO